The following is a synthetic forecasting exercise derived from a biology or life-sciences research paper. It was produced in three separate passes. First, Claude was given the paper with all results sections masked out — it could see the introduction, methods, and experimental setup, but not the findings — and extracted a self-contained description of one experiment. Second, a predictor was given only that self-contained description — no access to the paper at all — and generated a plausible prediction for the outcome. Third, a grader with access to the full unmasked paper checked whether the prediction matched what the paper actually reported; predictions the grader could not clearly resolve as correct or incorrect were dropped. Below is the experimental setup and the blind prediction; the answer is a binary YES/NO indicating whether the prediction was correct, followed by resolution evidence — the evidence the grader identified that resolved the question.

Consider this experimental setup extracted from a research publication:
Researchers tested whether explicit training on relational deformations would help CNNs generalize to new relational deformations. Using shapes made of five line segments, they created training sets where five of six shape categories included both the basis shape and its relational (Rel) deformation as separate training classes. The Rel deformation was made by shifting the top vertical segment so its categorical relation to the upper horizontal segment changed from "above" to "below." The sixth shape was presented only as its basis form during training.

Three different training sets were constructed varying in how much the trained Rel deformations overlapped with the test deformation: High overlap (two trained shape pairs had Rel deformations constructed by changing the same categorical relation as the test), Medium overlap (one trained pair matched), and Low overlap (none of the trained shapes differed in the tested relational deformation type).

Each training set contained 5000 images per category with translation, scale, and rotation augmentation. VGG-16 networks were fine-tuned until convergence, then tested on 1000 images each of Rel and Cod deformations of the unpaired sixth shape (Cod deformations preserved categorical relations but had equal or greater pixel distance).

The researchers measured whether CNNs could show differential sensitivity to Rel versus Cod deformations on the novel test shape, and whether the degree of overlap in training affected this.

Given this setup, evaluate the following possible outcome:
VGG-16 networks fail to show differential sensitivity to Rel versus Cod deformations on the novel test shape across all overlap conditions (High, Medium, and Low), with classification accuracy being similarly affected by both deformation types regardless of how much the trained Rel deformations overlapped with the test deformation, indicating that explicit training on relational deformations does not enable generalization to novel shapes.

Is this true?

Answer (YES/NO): NO